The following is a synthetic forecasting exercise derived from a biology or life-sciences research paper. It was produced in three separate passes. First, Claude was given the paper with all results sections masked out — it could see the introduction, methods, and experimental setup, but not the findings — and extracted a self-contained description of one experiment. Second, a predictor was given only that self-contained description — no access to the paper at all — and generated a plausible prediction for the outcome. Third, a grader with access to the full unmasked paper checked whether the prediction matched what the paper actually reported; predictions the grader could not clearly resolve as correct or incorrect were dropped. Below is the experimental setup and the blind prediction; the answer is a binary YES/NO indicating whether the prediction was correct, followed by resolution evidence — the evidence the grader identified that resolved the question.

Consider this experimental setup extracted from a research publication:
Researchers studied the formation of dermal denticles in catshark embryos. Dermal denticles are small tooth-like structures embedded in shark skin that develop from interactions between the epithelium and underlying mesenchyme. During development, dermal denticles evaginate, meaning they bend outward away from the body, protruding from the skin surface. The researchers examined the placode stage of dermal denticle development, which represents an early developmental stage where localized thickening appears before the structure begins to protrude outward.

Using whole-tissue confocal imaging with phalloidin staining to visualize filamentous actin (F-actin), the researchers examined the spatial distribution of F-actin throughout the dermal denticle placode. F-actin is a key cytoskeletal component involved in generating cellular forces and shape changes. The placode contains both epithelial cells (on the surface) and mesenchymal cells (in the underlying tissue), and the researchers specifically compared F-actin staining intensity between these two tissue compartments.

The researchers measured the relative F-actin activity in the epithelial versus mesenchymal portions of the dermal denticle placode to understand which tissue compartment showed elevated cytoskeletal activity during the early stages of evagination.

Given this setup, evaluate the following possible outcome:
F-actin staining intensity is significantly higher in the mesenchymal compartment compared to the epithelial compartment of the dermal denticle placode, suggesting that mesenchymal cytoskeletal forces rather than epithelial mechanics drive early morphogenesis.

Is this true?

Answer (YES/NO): YES